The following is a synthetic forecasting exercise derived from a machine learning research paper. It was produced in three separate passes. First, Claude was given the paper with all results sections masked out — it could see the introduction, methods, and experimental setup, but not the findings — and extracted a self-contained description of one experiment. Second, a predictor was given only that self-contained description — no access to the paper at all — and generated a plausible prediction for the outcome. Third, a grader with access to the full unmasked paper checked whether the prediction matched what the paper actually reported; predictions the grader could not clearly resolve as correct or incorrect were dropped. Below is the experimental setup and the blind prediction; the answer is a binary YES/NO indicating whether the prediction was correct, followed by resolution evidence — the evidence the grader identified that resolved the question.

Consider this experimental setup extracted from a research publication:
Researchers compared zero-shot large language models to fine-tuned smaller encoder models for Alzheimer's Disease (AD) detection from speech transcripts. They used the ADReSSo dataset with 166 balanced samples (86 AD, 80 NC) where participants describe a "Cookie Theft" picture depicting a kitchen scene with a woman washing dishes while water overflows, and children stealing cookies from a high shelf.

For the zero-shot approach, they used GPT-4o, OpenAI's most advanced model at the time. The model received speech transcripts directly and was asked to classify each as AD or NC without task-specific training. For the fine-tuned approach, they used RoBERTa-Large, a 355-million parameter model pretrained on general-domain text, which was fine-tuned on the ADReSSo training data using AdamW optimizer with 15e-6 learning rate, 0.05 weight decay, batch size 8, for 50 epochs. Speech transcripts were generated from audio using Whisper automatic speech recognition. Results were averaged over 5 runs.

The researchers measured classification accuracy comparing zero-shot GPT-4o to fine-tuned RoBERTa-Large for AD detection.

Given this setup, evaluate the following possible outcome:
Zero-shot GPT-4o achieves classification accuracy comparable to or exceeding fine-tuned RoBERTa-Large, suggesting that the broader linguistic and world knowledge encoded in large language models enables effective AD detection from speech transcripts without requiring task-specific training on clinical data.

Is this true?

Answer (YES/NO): NO